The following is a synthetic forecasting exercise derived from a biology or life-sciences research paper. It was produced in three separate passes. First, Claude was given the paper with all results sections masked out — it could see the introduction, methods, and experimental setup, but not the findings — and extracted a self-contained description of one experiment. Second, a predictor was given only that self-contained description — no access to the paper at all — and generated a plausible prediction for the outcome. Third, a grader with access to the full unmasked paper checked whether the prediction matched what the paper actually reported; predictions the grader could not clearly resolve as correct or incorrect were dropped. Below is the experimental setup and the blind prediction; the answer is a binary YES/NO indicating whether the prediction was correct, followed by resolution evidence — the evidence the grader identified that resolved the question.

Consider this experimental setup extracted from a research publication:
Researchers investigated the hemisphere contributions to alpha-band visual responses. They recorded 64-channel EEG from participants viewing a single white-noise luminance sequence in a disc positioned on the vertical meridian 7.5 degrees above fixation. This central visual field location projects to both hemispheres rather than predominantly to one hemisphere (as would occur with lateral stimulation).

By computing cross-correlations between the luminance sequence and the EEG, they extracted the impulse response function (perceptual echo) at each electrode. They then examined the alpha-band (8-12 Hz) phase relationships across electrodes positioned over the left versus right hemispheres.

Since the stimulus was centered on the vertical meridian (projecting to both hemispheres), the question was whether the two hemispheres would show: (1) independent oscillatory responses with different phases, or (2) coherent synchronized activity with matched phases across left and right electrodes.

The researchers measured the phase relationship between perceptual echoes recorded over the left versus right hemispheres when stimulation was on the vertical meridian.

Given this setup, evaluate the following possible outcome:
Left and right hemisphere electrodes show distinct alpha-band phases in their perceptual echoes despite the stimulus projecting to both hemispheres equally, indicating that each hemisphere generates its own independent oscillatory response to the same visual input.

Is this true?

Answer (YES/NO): NO